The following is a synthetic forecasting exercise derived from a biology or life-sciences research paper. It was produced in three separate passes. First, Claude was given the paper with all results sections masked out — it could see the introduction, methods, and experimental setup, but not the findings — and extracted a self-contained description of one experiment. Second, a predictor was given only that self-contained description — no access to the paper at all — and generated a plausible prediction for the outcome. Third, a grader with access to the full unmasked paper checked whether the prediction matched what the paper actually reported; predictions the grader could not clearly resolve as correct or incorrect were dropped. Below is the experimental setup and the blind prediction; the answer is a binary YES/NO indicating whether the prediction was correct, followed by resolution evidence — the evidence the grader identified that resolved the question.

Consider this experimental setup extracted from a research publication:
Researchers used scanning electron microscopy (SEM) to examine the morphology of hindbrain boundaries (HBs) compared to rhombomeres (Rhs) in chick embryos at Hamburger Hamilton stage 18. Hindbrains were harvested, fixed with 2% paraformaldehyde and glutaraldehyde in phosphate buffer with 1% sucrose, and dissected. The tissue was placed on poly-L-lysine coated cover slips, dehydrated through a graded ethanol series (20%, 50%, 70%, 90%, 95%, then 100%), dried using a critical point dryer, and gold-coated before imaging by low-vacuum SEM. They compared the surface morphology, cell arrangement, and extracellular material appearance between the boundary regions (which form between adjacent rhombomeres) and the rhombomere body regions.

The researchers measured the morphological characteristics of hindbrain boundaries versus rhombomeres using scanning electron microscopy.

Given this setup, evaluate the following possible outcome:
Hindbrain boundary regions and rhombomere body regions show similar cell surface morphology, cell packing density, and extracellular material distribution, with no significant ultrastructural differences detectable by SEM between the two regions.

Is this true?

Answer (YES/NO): NO